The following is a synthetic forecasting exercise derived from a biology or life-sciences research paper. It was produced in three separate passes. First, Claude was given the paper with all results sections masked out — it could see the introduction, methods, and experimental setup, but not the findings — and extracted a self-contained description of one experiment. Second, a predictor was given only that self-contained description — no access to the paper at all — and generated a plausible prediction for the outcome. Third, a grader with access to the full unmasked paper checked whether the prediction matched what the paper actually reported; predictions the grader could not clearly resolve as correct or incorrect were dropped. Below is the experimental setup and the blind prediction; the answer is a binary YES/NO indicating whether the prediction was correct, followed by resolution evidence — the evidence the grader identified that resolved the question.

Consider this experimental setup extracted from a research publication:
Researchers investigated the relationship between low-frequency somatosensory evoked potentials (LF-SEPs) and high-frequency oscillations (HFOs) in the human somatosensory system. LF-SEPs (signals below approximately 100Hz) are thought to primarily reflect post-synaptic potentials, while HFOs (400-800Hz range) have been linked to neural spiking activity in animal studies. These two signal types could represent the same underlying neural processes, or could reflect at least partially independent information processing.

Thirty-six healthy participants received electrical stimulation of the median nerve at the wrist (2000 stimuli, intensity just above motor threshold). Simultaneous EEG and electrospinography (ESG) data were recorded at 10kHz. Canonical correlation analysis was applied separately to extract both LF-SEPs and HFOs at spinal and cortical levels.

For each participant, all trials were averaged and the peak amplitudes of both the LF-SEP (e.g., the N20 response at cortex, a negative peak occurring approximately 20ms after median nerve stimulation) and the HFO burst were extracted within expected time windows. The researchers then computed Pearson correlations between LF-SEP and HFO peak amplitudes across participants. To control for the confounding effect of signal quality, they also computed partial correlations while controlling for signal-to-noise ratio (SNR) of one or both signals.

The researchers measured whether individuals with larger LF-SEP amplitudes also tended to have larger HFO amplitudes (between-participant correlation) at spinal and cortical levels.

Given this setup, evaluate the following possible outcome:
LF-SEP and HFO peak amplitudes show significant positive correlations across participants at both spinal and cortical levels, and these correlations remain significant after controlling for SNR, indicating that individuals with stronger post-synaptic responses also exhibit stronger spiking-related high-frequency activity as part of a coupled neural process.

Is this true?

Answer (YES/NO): NO